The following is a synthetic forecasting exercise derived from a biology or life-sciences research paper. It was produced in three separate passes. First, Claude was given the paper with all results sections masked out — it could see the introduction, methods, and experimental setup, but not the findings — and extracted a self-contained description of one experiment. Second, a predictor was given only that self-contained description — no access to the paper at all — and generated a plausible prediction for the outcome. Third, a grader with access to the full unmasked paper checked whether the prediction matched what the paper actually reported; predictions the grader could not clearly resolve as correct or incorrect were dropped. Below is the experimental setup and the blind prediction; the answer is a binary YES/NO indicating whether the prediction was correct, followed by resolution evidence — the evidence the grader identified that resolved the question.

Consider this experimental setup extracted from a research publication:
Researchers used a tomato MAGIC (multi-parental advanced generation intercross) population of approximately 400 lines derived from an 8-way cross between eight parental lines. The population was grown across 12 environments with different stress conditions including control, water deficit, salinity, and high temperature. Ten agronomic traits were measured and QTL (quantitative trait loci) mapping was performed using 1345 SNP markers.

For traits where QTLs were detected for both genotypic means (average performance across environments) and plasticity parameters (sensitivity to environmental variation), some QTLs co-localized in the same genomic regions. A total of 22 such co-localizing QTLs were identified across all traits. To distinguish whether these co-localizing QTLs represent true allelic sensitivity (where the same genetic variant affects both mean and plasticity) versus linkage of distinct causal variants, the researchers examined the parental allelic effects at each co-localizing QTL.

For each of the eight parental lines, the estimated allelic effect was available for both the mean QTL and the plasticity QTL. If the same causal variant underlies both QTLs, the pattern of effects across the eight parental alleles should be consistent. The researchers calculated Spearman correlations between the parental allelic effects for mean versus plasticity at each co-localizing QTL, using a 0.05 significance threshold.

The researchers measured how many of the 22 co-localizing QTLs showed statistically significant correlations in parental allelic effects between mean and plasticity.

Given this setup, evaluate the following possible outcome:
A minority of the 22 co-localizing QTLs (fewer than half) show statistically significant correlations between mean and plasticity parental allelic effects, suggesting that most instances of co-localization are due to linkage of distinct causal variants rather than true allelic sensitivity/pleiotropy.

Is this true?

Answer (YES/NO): YES